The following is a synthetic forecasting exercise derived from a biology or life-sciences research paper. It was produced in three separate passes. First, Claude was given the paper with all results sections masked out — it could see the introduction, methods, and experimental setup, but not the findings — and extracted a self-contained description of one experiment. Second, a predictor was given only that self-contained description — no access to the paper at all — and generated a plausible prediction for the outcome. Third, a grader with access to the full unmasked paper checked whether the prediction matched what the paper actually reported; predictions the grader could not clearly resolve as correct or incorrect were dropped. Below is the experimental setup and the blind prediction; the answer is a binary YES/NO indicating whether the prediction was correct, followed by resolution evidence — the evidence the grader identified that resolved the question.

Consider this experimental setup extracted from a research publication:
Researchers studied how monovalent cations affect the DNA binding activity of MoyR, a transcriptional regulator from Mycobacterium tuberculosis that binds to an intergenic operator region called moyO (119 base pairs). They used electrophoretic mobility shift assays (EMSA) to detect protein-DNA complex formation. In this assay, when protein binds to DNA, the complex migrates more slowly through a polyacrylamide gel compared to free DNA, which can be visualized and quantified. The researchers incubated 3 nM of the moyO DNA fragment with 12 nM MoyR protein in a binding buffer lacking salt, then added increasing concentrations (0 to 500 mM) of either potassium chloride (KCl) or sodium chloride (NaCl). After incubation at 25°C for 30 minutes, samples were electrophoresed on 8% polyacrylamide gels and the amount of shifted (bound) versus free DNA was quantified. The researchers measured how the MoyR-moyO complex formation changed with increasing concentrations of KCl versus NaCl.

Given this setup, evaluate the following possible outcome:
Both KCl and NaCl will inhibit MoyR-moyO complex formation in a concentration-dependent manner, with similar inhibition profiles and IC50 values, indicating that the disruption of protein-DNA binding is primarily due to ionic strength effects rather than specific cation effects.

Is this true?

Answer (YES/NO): NO